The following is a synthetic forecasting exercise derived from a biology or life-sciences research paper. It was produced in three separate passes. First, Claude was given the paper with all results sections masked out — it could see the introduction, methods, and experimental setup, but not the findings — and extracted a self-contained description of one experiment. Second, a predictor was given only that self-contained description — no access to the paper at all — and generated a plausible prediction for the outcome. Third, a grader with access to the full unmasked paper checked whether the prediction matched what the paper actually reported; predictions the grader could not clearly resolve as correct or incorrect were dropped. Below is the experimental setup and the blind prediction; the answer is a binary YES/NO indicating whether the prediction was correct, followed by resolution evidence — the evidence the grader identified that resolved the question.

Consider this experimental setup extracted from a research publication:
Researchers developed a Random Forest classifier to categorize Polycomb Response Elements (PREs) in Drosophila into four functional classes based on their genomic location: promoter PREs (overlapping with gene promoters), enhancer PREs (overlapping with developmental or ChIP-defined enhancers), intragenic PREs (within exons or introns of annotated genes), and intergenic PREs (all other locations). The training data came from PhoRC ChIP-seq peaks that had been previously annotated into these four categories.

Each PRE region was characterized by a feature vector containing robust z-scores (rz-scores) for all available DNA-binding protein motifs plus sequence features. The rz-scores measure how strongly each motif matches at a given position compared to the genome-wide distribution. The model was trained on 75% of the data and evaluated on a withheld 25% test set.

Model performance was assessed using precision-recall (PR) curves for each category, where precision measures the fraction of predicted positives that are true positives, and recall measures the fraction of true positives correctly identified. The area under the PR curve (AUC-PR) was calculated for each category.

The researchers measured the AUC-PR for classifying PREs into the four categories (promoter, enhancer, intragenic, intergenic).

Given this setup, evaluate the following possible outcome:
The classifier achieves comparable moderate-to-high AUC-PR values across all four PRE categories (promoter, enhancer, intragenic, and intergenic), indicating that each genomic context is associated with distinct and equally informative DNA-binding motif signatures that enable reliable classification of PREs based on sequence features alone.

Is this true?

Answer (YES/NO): NO